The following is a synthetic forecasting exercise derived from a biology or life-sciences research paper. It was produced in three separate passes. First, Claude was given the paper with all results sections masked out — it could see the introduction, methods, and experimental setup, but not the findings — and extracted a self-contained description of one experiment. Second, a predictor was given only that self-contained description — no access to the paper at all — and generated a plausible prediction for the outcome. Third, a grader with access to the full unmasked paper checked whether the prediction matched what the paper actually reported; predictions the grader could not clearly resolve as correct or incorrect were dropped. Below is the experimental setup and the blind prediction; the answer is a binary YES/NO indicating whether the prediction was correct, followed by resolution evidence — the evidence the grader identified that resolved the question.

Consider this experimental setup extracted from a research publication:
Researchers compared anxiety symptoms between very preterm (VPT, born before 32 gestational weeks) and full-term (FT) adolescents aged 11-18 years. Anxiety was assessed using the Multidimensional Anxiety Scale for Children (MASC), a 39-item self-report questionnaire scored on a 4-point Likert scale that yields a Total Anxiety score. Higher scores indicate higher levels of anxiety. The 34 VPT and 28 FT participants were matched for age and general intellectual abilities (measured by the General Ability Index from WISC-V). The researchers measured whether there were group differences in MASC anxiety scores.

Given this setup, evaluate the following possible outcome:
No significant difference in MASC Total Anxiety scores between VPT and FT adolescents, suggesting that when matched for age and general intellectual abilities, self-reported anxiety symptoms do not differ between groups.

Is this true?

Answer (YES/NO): NO